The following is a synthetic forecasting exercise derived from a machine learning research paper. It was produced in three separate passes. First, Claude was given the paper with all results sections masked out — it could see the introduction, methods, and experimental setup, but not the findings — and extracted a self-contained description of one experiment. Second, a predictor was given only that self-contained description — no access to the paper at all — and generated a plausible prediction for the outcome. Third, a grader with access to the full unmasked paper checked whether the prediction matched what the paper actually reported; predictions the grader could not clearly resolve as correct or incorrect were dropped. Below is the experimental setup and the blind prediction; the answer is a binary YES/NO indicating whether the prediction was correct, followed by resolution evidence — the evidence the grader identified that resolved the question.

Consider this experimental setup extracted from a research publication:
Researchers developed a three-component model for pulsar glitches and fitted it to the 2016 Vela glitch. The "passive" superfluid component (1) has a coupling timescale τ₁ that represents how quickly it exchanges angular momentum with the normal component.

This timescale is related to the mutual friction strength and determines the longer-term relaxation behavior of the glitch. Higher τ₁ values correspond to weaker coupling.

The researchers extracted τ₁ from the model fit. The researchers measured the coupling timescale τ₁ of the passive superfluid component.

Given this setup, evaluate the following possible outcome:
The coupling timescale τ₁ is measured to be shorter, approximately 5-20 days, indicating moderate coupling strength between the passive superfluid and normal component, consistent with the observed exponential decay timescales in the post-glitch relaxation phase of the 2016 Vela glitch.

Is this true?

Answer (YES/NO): NO